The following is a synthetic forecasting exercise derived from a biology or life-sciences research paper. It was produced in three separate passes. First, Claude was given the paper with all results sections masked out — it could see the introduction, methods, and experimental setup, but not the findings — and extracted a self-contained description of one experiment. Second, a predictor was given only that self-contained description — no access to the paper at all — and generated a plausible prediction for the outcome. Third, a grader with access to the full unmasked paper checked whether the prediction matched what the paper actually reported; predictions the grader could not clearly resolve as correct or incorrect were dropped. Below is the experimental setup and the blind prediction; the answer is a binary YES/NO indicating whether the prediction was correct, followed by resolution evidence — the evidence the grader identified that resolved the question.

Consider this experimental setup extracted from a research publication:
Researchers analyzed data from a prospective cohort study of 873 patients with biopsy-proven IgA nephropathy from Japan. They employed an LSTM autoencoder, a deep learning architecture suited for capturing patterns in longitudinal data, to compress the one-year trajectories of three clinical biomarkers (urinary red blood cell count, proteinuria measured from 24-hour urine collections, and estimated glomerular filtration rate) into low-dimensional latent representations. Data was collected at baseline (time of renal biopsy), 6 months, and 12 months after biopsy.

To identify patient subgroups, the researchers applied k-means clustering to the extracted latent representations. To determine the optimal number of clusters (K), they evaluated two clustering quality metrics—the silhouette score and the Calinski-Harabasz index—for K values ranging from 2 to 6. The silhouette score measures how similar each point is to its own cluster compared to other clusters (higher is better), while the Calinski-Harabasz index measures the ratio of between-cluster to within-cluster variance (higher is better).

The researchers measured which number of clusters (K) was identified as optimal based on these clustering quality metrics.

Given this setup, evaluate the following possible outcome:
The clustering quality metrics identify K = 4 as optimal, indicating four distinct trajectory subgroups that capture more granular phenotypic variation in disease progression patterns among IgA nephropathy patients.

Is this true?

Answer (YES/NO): NO